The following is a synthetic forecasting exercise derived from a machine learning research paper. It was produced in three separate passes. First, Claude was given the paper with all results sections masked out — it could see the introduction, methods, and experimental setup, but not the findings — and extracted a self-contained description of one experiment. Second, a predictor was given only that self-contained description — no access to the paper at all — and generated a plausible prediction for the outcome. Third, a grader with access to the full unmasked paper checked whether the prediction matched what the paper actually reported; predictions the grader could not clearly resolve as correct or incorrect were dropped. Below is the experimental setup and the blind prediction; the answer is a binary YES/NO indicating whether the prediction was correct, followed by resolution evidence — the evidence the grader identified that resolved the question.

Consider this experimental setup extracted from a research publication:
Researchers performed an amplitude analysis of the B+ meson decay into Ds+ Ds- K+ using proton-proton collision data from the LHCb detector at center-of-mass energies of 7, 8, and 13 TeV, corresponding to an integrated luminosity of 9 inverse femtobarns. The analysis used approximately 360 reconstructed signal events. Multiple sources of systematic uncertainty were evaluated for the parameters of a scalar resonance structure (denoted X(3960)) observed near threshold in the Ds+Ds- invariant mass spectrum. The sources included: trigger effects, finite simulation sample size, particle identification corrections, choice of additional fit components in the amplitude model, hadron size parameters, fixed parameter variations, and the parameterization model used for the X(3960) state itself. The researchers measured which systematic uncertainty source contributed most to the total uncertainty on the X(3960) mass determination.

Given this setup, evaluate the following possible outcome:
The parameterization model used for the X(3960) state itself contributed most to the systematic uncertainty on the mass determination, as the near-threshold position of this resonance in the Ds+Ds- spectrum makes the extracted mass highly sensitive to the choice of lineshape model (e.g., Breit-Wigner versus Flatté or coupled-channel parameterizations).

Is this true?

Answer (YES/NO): YES